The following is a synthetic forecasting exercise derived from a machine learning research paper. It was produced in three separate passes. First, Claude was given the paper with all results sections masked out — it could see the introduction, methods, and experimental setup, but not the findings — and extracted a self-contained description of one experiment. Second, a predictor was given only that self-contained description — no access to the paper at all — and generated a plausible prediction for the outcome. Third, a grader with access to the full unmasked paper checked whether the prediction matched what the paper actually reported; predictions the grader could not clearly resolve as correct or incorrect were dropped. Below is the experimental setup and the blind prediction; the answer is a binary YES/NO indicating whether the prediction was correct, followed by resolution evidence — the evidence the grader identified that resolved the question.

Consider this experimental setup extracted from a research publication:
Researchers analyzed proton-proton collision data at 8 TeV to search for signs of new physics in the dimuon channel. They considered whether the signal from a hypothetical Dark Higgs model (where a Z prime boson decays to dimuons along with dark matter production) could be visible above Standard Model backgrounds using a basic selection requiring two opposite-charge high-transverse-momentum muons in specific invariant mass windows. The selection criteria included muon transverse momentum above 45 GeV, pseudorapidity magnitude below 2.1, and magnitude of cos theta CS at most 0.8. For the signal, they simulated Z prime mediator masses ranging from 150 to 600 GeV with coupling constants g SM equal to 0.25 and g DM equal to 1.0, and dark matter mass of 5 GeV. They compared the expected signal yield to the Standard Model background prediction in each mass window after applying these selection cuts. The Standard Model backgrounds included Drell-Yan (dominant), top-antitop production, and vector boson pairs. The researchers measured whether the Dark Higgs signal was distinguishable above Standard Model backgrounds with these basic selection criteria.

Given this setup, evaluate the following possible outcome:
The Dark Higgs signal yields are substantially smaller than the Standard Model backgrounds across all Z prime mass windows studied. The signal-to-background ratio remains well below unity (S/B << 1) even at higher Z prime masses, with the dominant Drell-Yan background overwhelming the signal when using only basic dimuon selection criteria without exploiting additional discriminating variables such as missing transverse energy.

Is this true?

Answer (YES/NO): YES